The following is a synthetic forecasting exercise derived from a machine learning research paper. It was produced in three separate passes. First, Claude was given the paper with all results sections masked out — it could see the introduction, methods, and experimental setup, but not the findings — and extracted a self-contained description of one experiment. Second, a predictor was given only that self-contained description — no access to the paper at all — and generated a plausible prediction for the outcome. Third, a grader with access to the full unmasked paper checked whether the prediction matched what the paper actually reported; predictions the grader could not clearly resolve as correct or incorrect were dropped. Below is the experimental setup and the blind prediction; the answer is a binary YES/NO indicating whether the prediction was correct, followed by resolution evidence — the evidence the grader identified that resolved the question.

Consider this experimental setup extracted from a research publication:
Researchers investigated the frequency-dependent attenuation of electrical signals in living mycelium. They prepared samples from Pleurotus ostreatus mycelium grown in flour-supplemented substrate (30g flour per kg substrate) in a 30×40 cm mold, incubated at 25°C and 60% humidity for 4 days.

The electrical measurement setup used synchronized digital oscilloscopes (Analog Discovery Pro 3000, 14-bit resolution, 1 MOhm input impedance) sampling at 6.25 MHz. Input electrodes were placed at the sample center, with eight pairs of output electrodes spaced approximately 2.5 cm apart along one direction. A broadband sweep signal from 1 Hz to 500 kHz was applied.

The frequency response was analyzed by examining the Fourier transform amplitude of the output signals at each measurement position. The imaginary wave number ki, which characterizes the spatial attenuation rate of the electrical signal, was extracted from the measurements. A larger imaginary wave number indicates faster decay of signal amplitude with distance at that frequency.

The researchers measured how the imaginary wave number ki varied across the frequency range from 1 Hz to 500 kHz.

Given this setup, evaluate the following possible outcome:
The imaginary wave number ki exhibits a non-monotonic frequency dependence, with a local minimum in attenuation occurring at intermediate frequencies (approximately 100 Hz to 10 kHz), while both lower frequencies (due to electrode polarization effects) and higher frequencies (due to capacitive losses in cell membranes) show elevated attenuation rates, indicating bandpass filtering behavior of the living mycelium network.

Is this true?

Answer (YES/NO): NO